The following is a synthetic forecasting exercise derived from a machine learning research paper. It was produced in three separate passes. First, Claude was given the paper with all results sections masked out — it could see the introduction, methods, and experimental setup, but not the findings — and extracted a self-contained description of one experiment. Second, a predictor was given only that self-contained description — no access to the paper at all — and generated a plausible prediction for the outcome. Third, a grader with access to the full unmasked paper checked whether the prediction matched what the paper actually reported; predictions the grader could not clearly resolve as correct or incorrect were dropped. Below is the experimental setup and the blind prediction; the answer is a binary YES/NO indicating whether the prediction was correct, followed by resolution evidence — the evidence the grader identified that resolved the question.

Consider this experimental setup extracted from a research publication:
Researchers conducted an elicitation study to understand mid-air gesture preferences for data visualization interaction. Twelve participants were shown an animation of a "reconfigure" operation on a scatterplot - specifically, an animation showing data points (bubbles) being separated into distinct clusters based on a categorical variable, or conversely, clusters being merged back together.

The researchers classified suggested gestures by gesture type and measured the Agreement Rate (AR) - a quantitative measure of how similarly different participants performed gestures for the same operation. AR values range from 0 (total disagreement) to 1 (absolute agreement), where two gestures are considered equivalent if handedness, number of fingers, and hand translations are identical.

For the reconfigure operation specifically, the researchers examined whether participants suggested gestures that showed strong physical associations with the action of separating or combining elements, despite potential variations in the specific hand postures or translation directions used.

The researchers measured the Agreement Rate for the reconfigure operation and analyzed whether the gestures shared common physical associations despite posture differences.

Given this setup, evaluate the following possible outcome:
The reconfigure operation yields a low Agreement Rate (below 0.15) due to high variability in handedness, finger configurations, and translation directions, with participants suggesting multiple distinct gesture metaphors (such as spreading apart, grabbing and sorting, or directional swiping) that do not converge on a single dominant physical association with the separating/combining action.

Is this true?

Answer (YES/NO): NO